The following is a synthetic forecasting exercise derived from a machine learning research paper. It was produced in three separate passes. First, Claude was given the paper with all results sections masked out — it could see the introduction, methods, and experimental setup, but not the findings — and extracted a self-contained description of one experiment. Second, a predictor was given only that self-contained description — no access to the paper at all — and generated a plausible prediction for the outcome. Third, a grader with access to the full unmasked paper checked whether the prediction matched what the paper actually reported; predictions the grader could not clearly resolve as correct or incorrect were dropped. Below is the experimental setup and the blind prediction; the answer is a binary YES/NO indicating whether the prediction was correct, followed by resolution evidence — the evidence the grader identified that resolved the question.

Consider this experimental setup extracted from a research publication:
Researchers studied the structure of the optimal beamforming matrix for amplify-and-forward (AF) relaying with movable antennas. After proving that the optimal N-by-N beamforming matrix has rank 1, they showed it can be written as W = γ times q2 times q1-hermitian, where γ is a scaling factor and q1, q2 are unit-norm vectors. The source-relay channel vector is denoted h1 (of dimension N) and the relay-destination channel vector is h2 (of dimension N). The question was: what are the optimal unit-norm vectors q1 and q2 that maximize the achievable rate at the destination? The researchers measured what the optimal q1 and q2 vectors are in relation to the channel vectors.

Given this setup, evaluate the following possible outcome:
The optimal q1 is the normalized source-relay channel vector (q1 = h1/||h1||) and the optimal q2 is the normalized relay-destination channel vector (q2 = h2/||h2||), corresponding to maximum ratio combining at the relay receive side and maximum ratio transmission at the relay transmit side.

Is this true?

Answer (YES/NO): YES